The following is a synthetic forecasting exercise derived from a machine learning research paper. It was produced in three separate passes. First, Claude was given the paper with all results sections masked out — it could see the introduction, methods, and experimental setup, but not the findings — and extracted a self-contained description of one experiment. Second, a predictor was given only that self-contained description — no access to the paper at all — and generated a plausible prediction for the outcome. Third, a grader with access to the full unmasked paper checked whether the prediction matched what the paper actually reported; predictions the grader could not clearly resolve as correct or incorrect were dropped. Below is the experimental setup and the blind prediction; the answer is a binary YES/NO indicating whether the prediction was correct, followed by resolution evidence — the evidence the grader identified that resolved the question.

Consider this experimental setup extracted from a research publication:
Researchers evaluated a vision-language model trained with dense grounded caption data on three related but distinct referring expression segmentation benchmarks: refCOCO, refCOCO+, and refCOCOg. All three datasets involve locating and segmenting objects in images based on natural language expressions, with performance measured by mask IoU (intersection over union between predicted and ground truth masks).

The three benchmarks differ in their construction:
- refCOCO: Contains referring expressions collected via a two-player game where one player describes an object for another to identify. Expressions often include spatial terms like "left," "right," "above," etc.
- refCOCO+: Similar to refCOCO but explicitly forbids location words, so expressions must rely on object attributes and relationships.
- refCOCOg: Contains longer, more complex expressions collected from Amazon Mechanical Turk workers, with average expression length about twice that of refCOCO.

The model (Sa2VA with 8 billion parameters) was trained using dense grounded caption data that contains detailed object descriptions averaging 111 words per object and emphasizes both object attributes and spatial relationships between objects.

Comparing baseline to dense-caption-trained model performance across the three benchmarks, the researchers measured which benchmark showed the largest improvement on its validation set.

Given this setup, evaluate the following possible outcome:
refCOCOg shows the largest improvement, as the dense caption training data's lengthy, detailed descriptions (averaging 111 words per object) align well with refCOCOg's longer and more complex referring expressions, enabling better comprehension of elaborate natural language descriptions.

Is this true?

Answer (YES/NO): NO